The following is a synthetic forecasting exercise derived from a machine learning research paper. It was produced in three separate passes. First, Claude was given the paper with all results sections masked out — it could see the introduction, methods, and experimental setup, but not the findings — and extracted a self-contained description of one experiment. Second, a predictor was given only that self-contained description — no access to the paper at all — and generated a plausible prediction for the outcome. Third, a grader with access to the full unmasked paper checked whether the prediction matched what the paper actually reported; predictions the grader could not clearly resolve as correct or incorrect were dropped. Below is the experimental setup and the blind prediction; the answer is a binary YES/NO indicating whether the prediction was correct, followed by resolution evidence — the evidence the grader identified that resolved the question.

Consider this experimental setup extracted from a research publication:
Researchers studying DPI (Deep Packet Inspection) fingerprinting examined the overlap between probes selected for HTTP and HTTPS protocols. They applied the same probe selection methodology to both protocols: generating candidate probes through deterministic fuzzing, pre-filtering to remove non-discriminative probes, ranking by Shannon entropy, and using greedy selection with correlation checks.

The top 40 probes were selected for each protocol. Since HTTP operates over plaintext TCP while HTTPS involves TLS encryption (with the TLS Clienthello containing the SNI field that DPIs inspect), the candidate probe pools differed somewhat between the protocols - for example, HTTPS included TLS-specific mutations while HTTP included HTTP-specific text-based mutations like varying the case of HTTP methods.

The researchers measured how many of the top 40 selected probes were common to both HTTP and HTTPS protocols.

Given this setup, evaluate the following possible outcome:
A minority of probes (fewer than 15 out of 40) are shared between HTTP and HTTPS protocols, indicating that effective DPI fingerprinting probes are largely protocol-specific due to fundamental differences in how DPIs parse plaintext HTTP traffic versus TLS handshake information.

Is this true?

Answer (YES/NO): NO